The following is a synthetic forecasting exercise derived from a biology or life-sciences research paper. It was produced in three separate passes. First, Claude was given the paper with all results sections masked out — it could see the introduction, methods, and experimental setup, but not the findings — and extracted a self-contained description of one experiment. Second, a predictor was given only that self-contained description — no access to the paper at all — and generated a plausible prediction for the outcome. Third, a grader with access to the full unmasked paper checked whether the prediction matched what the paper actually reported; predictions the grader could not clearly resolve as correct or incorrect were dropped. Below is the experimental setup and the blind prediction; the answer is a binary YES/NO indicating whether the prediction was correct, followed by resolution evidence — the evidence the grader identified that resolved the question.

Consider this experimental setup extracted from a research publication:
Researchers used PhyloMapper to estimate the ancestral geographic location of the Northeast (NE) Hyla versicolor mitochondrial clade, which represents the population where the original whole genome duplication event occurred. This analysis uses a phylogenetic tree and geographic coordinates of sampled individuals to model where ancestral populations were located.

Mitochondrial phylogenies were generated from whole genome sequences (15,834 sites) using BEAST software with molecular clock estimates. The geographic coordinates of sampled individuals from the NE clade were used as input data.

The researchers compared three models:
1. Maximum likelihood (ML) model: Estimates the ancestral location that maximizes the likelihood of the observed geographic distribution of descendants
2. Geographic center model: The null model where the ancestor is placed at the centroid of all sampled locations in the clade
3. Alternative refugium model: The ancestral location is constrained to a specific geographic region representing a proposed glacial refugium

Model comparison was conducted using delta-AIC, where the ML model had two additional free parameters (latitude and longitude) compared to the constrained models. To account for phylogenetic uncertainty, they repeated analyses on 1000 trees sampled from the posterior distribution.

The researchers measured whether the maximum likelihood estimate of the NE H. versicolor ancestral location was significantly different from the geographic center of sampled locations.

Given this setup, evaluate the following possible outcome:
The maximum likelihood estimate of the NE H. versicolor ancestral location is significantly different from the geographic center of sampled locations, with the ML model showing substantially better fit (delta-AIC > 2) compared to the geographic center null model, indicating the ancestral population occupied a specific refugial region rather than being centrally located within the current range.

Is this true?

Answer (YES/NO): NO